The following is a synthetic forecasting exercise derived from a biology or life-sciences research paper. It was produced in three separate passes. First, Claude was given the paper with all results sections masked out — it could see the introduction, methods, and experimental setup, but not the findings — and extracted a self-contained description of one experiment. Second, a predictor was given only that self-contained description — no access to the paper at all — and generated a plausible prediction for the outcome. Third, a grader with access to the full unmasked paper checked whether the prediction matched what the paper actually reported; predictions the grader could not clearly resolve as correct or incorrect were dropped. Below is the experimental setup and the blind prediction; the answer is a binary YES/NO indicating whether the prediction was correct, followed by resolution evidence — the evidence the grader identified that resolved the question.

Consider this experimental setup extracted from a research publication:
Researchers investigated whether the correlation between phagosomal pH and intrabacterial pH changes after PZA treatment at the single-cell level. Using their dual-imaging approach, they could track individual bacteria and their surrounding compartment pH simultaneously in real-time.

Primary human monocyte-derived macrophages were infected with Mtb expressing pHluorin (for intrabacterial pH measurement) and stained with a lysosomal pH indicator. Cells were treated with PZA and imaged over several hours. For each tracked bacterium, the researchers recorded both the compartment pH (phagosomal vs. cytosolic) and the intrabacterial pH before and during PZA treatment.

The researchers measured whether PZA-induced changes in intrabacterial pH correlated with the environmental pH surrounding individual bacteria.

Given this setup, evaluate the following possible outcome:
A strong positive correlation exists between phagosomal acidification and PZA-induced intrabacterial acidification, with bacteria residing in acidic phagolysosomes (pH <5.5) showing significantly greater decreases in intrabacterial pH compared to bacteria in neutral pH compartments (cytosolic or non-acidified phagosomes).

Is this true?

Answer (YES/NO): NO